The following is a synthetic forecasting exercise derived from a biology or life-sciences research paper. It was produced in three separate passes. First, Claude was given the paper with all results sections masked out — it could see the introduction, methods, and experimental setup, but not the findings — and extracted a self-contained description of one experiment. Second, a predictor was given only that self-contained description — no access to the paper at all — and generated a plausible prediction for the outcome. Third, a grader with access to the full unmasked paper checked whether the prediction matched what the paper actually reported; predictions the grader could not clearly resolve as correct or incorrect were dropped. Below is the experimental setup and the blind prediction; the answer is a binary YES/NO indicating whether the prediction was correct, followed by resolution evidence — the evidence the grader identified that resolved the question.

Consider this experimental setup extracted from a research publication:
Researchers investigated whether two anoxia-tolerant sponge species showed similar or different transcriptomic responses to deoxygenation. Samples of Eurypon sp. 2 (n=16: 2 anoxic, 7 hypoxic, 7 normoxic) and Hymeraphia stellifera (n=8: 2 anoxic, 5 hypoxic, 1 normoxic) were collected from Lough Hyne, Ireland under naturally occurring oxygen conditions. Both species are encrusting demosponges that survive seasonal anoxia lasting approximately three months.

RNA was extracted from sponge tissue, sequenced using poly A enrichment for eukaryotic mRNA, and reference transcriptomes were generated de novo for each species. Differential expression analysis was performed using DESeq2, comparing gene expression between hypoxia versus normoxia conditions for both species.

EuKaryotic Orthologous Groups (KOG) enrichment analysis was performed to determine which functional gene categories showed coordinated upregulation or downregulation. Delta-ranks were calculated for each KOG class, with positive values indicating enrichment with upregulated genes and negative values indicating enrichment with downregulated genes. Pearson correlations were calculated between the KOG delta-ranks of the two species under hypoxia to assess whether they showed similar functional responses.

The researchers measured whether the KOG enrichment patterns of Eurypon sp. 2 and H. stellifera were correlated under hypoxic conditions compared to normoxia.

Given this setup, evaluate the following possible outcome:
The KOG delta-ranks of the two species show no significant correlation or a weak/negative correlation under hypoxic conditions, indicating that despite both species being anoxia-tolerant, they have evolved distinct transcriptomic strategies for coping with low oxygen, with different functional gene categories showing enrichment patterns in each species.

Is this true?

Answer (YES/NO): YES